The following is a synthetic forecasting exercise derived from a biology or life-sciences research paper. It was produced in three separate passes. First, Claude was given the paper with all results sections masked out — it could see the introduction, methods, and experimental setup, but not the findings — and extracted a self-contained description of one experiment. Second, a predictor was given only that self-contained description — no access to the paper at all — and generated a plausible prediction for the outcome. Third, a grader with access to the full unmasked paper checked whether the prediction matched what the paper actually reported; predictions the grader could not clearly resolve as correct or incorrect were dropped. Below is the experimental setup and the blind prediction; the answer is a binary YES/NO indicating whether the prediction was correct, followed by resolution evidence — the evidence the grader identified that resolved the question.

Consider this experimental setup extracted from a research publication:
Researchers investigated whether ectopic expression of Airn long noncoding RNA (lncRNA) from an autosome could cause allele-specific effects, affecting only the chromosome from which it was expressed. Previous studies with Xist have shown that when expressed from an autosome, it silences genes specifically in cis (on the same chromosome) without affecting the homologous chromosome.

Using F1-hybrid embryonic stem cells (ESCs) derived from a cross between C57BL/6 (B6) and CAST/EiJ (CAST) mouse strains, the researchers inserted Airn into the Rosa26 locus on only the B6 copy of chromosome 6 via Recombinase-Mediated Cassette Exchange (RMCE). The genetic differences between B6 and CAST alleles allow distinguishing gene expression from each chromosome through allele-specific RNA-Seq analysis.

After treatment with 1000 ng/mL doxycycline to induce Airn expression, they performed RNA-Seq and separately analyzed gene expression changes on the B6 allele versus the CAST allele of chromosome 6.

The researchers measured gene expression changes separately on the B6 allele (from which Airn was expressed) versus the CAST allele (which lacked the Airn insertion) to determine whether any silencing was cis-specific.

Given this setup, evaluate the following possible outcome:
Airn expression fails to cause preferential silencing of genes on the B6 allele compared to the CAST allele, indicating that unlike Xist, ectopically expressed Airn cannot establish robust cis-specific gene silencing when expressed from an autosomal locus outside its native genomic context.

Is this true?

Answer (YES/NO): YES